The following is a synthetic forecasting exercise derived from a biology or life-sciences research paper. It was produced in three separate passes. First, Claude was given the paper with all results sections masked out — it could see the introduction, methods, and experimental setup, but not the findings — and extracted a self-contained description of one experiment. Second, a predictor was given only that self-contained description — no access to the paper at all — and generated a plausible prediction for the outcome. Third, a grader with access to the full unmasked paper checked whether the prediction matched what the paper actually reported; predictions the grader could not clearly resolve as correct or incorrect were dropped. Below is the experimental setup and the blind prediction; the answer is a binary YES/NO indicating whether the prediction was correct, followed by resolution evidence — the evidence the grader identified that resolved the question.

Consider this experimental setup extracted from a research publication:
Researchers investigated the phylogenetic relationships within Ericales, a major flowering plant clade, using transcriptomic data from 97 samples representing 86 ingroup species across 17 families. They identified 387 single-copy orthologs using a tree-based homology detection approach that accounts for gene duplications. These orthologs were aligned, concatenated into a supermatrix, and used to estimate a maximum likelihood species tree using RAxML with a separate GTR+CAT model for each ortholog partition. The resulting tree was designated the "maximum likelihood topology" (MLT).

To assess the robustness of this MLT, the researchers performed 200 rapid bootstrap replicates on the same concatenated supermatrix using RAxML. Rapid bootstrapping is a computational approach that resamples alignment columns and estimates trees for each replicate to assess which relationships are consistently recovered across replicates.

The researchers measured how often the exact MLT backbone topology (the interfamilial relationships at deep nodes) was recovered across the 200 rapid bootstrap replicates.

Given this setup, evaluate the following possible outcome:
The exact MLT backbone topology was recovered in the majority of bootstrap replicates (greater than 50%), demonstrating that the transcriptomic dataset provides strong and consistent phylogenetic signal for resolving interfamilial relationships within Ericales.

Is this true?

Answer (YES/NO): NO